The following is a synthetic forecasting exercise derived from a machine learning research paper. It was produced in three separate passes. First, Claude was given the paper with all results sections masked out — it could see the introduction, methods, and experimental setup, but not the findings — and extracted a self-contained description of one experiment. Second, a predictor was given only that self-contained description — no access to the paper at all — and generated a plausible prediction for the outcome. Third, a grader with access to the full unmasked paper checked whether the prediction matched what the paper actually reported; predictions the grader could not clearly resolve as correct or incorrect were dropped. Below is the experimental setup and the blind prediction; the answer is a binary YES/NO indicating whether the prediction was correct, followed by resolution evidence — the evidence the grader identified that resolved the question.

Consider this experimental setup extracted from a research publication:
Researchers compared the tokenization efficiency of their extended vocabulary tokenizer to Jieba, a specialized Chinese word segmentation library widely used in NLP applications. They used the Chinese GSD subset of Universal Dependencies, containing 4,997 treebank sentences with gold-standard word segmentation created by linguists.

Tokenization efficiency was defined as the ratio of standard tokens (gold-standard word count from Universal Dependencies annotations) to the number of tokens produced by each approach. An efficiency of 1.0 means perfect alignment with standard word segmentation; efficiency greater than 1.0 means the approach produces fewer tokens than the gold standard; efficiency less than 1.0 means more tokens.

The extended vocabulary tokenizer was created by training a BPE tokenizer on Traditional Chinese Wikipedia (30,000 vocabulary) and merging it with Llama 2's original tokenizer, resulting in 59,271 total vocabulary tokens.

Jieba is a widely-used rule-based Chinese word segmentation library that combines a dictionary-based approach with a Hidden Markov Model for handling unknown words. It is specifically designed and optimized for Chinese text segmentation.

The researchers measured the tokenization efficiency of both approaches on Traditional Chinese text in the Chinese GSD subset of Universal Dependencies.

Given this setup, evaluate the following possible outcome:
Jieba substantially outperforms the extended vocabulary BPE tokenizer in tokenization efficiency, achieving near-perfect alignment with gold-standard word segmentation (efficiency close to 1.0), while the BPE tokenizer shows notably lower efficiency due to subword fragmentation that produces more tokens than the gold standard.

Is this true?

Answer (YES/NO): NO